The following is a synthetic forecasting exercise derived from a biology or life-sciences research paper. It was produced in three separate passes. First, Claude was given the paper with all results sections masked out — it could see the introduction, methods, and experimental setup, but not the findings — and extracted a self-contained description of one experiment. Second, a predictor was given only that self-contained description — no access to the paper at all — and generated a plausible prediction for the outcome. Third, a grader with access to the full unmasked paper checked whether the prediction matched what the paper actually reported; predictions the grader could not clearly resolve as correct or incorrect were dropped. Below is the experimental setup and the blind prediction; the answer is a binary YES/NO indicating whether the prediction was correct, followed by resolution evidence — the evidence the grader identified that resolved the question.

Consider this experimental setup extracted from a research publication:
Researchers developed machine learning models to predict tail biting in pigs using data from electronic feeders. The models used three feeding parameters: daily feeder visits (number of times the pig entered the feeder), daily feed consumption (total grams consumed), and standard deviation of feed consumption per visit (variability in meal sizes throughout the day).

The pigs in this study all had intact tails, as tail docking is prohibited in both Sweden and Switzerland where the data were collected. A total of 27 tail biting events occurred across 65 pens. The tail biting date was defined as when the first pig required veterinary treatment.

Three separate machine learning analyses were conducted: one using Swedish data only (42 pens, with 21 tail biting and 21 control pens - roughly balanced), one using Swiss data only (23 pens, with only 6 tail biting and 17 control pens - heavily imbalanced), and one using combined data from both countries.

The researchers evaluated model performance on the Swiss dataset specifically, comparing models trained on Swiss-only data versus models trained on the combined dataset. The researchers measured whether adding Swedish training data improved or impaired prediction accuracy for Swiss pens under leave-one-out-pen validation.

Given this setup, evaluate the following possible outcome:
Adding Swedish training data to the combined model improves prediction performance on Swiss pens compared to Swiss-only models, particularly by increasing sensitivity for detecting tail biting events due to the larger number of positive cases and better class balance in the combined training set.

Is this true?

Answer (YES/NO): NO